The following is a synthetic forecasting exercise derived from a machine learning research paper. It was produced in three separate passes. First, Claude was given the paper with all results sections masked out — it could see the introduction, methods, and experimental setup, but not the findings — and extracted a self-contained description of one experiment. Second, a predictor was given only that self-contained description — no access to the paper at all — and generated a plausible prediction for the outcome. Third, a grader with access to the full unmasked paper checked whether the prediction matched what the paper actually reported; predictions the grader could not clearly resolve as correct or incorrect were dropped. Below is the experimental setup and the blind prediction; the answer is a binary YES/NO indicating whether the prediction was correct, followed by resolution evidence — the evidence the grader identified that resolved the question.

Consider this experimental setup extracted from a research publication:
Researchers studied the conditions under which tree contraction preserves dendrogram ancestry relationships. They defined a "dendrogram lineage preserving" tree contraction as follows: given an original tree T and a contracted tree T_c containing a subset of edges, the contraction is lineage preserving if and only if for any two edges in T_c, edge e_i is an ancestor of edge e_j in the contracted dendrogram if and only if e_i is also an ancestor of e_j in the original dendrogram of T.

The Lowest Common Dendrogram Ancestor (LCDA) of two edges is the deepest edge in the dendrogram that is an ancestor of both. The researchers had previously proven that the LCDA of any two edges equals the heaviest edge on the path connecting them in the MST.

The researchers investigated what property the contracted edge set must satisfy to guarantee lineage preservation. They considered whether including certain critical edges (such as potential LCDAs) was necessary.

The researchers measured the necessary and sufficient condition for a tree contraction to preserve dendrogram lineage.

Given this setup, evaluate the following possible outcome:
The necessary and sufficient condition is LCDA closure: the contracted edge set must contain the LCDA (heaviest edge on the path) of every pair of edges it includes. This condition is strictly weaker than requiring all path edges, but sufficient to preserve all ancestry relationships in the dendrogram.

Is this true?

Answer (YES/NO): YES